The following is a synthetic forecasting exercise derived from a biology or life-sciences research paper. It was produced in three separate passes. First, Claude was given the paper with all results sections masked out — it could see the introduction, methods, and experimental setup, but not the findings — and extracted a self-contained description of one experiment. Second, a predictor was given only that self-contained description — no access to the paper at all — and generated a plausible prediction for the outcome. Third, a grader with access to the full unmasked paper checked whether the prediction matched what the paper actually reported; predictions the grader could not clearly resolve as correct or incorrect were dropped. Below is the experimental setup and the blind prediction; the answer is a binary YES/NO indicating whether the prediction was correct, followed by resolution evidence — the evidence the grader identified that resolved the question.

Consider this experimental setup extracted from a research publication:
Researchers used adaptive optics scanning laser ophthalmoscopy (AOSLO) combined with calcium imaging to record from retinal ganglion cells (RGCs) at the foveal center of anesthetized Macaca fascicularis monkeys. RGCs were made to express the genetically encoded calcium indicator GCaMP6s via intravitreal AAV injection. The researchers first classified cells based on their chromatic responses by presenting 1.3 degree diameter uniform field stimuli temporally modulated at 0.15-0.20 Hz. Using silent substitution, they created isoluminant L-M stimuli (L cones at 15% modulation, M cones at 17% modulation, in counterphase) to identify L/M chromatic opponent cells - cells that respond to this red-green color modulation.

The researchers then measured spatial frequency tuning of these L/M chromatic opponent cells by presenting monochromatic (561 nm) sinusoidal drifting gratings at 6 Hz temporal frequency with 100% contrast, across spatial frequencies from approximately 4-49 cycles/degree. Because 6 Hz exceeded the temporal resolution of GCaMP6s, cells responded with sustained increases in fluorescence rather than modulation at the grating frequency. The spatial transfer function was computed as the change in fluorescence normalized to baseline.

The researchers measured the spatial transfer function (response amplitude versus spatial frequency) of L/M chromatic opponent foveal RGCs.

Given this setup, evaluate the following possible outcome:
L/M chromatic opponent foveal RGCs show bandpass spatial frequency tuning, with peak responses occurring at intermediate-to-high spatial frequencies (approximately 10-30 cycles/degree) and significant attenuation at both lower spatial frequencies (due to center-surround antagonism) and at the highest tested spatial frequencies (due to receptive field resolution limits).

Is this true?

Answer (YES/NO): NO